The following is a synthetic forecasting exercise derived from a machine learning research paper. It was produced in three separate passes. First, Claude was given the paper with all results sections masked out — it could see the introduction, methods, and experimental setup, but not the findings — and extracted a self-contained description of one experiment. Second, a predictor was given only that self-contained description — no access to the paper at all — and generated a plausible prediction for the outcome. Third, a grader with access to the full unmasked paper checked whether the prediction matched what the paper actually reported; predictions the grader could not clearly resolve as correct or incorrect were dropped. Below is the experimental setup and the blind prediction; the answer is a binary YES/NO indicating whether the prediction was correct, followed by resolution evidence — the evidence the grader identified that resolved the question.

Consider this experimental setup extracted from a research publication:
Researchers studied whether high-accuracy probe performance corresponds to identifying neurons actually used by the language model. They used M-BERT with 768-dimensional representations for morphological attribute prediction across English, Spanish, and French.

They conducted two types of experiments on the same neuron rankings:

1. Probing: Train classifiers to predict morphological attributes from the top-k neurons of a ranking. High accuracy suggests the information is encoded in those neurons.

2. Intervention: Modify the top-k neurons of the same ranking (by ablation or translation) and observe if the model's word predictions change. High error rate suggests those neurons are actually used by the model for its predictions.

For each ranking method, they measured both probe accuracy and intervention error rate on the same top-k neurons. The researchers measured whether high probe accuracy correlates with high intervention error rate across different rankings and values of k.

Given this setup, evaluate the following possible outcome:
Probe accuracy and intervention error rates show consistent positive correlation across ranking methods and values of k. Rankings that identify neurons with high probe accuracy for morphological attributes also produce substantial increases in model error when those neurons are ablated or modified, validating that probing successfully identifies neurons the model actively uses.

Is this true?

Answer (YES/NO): NO